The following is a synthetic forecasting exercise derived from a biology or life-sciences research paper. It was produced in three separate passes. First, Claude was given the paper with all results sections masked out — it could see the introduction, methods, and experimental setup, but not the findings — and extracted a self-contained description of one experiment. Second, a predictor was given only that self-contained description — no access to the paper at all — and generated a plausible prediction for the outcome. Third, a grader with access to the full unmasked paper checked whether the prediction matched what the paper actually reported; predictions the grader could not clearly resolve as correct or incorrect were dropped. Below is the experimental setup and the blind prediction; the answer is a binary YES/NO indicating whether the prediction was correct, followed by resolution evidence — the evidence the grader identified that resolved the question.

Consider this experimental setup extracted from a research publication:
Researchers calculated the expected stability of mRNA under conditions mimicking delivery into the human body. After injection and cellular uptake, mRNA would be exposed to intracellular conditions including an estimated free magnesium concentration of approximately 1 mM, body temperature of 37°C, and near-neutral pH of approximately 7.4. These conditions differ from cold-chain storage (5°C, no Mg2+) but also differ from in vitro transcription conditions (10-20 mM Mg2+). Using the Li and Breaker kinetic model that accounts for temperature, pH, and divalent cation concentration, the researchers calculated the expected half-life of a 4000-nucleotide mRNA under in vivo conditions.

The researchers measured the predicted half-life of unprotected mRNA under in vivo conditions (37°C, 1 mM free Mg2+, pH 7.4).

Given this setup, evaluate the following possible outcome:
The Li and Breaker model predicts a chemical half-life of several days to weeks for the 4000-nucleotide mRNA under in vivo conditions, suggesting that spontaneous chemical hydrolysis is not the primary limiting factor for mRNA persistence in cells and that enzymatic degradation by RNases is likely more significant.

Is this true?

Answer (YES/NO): NO